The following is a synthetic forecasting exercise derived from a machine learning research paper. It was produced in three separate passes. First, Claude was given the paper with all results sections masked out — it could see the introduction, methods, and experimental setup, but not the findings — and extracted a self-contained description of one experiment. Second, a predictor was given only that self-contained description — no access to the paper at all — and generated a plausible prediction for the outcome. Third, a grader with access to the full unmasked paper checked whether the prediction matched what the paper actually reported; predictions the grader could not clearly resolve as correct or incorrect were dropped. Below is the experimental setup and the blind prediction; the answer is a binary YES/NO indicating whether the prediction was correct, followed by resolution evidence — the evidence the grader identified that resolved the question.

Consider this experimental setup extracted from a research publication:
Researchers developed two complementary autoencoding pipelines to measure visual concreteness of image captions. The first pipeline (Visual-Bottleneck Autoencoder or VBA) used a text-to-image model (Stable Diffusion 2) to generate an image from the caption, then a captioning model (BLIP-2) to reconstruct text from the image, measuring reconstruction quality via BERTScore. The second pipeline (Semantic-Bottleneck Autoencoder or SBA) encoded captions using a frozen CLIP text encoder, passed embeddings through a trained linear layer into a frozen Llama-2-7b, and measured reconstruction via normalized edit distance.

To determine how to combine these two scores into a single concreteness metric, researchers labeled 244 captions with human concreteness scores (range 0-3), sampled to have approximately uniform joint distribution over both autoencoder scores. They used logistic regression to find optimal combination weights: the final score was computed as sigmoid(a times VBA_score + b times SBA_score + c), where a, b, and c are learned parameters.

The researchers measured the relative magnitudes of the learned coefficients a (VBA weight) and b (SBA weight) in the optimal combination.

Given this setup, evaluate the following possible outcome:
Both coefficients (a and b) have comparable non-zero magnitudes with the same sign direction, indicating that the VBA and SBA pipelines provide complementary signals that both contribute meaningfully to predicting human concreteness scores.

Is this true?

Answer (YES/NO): NO